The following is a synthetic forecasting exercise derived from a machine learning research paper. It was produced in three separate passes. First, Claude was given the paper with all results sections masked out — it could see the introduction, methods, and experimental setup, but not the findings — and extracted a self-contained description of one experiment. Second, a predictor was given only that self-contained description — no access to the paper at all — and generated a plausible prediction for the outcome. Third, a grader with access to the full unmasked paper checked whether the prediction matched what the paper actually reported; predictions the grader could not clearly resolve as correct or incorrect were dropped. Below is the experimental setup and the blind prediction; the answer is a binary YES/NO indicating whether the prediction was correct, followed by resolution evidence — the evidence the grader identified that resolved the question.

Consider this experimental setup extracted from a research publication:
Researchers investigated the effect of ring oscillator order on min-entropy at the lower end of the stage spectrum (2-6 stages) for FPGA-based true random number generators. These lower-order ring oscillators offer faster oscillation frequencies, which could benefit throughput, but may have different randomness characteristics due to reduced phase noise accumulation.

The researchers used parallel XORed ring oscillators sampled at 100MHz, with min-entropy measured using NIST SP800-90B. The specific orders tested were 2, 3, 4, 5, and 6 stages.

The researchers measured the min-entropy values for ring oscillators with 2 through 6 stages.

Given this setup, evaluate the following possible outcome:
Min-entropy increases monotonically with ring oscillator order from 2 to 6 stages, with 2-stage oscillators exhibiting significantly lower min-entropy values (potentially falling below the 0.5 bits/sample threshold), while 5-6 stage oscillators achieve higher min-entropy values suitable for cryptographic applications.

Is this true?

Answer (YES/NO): NO